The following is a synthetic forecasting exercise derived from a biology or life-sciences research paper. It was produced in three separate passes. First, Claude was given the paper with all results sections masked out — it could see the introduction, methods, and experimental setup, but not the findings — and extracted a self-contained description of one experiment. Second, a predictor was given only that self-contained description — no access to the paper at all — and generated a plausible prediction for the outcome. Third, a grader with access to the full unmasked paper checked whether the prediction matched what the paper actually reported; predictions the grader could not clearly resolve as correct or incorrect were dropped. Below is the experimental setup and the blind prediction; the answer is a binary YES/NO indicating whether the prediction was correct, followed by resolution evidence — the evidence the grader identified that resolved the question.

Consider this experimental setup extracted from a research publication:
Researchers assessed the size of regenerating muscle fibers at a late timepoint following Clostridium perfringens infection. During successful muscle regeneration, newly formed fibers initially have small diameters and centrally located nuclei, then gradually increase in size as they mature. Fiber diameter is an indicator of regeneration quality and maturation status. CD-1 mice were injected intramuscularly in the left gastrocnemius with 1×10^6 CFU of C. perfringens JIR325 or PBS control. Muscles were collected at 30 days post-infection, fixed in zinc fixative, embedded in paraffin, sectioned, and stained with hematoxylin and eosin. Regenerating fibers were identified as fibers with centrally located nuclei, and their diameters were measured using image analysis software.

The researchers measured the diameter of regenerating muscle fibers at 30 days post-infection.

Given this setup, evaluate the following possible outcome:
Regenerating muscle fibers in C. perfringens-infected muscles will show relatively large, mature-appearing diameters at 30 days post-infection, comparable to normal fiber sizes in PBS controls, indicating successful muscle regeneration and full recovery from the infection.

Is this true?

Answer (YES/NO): NO